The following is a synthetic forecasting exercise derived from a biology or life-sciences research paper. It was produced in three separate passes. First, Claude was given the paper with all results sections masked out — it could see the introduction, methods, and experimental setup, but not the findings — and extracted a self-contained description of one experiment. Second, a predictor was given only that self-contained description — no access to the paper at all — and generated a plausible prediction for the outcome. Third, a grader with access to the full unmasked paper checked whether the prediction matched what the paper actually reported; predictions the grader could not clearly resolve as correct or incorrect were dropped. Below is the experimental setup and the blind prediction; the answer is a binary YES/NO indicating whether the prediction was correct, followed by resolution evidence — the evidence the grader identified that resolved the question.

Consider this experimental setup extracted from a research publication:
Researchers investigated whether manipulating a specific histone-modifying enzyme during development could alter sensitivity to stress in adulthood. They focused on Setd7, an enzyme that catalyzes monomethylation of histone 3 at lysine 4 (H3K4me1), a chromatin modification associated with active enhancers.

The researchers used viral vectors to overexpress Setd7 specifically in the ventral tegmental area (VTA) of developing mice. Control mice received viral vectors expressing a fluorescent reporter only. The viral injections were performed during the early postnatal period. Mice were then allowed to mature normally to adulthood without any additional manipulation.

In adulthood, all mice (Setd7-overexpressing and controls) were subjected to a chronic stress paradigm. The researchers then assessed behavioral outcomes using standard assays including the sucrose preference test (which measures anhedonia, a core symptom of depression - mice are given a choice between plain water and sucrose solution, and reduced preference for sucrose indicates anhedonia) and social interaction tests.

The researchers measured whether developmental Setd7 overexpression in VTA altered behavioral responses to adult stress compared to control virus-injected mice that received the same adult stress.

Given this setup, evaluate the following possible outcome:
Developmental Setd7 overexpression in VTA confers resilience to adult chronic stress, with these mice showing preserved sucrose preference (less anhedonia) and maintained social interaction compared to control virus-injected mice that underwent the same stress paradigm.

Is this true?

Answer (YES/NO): NO